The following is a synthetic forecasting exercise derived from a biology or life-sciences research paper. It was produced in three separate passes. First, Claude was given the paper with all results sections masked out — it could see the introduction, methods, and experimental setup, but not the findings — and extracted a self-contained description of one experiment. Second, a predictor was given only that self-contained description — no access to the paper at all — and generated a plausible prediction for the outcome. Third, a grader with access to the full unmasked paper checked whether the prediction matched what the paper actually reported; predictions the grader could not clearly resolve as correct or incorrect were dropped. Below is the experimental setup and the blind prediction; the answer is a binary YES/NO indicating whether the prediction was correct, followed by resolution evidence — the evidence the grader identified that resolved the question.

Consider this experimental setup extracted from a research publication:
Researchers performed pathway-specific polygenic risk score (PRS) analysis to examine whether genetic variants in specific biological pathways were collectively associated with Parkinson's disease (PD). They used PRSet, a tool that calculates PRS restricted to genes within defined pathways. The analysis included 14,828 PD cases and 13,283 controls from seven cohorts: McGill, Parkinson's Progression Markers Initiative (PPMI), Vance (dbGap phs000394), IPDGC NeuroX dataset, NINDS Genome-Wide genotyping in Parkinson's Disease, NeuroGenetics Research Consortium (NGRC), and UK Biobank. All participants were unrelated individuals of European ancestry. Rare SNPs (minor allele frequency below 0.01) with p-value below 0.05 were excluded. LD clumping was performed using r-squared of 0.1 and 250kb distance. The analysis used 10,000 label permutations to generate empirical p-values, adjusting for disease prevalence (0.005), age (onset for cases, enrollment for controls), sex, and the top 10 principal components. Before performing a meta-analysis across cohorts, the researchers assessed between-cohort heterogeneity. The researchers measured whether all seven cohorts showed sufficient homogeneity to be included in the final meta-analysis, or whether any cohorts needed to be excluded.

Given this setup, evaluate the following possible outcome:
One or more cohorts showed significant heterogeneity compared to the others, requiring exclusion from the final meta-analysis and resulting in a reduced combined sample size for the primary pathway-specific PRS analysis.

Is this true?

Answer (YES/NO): YES